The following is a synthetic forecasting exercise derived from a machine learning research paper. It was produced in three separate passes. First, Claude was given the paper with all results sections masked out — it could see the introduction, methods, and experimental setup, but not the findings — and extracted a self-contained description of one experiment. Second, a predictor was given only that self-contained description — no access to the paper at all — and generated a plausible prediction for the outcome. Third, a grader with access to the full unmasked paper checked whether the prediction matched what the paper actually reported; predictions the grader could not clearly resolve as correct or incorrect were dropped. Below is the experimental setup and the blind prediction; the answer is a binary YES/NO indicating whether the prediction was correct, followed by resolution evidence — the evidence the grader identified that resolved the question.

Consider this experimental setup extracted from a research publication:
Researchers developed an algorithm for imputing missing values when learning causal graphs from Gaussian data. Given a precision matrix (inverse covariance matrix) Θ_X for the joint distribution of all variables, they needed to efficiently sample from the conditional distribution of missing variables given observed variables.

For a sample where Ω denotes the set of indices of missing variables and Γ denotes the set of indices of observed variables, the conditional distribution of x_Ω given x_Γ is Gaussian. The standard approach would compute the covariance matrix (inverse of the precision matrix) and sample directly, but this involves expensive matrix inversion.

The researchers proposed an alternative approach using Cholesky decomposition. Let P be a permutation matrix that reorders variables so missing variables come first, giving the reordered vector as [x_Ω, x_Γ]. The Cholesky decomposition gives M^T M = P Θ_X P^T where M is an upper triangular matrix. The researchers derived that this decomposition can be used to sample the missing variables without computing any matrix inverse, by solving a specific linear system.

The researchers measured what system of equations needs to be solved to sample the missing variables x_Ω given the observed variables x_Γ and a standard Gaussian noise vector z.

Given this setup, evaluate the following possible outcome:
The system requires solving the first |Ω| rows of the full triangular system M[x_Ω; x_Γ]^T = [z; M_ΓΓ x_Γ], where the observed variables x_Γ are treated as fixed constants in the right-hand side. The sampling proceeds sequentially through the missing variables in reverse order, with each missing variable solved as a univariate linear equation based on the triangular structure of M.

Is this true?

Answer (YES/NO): NO